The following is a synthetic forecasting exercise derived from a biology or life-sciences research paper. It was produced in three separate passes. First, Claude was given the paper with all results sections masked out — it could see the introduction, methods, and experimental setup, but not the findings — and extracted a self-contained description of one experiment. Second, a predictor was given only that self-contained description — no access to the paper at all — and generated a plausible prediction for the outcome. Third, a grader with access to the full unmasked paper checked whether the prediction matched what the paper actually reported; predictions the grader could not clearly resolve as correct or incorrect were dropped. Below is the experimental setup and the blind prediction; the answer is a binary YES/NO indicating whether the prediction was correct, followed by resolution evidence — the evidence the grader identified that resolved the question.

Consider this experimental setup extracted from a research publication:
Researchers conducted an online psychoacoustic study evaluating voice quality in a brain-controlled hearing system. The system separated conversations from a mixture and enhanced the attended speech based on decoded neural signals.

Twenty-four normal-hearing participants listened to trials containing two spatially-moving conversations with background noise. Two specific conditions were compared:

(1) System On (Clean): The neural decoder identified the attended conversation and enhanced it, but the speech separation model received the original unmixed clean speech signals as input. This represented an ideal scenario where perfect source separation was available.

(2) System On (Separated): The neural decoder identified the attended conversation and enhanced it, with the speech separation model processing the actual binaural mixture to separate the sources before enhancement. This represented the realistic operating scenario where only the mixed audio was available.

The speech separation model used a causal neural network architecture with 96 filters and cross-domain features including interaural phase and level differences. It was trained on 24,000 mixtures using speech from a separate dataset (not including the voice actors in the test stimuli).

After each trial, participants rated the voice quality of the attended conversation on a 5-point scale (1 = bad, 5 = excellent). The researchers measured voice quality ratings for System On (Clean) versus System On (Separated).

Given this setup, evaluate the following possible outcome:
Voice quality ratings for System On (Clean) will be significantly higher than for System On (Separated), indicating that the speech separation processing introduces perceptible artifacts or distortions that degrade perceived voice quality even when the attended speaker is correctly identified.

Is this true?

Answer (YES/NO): YES